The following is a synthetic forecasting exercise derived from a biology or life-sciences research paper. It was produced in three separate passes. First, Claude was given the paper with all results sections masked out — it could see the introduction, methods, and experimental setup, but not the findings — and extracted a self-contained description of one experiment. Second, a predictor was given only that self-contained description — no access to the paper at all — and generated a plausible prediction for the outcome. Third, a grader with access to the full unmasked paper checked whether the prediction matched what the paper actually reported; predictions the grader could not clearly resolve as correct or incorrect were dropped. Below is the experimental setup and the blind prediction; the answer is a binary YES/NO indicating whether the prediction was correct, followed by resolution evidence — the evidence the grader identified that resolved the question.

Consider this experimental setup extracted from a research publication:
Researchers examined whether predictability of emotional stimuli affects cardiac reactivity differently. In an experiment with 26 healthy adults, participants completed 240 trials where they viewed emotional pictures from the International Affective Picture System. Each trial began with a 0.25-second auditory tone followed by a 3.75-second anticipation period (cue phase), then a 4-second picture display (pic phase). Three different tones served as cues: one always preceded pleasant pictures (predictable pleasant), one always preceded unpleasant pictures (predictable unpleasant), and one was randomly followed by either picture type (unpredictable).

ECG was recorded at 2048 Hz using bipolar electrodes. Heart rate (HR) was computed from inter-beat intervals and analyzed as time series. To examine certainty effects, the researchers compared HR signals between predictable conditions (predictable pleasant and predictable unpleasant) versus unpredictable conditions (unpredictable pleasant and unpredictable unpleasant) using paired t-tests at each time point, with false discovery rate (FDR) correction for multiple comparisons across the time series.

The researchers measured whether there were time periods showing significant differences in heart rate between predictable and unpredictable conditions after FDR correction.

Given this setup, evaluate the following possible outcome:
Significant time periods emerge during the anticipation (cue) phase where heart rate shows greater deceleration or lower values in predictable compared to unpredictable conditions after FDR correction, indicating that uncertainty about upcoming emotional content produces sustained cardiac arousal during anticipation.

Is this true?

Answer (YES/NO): NO